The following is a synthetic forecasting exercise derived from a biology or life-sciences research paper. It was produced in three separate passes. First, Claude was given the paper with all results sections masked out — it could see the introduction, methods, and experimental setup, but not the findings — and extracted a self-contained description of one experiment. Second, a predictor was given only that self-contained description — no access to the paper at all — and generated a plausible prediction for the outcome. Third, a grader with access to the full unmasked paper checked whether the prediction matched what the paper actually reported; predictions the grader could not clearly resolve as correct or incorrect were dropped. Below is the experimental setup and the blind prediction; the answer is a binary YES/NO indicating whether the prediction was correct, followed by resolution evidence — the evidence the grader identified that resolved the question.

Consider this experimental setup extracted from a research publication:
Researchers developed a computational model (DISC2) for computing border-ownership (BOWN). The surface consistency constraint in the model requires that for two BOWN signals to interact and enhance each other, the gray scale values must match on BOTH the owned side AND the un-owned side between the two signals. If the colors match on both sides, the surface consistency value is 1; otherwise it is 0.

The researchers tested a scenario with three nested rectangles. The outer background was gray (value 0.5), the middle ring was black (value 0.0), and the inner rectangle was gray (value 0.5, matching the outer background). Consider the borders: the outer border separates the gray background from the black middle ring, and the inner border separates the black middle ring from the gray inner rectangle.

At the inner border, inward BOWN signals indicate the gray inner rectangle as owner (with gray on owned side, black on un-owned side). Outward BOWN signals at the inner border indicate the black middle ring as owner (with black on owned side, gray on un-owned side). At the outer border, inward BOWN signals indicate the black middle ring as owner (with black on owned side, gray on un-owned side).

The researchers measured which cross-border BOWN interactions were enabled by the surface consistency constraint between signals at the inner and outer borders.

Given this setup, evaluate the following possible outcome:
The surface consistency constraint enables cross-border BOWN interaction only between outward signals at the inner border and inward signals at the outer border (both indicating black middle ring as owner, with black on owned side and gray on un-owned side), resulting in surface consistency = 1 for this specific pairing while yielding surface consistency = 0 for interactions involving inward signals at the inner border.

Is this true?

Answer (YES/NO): YES